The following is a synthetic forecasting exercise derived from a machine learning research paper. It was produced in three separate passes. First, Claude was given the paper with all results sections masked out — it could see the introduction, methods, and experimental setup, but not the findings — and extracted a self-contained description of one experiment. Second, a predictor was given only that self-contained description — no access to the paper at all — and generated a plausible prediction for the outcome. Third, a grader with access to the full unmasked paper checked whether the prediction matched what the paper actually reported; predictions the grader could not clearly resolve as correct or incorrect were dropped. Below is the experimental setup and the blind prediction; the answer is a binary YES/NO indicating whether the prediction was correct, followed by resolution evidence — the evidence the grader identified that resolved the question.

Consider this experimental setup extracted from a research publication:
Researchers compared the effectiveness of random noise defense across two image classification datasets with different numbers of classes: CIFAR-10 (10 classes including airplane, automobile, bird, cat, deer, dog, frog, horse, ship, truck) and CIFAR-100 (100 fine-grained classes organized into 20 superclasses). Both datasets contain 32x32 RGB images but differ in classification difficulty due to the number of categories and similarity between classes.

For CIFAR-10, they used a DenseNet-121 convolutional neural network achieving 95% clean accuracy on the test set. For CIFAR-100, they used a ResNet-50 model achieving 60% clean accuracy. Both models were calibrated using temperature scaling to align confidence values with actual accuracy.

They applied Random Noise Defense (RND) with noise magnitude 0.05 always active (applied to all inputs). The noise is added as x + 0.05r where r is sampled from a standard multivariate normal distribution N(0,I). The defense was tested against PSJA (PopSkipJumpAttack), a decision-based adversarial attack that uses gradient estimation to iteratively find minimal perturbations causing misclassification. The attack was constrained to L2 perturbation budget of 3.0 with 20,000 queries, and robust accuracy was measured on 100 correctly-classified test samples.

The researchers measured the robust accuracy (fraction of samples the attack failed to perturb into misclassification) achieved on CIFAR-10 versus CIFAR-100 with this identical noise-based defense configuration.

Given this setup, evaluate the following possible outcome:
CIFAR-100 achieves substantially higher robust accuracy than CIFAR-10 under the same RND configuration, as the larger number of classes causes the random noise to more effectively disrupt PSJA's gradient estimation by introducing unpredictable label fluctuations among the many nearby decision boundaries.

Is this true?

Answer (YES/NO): NO